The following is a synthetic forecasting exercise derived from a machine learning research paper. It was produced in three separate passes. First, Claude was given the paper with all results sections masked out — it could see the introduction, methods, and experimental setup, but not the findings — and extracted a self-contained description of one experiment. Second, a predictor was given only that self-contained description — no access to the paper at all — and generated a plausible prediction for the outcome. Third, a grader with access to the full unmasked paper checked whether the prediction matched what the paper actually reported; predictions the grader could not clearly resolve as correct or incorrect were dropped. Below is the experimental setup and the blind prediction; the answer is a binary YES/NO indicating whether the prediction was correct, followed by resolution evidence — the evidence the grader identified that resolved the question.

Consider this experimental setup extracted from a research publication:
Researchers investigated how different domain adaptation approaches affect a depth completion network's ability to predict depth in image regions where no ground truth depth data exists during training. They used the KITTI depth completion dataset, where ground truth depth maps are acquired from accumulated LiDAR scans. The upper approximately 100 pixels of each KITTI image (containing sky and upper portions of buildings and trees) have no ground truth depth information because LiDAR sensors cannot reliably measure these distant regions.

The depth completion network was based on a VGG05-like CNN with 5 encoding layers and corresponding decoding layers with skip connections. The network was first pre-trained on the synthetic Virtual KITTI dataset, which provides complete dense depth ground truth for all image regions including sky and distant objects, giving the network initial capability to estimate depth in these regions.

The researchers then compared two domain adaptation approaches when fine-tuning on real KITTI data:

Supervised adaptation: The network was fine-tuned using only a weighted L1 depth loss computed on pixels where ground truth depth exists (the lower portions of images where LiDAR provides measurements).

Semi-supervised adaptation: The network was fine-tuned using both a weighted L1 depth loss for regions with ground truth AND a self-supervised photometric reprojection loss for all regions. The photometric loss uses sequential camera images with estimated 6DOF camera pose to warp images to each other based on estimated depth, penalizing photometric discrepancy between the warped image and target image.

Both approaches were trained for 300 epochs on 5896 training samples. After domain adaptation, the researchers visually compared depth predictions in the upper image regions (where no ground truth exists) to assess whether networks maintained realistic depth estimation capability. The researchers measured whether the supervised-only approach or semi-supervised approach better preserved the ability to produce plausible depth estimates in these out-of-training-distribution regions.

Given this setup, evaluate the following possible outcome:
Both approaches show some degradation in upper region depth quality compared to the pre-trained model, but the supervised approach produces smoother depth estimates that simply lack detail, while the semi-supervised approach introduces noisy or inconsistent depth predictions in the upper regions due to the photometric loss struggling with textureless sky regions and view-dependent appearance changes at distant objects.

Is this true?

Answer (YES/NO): NO